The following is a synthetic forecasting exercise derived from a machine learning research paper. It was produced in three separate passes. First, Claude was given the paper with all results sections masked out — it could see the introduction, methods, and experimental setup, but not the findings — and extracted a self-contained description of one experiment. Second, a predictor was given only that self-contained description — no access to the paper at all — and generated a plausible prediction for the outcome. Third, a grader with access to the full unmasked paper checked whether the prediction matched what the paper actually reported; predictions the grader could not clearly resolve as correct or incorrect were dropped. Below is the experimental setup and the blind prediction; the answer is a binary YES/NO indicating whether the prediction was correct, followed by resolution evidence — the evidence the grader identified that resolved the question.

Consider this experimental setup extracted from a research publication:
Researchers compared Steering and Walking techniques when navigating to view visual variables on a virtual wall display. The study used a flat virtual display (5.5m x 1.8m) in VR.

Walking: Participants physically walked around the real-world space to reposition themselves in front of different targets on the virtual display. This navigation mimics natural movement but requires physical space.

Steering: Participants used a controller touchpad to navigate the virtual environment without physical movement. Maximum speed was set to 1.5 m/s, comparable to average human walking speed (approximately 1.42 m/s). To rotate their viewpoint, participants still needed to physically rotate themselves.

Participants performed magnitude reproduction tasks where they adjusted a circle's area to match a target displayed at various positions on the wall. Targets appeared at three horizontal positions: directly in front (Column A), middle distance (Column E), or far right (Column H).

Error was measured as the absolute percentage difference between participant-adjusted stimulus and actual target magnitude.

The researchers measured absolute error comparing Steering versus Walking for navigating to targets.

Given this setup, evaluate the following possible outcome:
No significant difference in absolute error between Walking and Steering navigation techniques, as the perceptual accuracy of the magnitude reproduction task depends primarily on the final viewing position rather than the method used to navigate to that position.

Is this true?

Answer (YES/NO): YES